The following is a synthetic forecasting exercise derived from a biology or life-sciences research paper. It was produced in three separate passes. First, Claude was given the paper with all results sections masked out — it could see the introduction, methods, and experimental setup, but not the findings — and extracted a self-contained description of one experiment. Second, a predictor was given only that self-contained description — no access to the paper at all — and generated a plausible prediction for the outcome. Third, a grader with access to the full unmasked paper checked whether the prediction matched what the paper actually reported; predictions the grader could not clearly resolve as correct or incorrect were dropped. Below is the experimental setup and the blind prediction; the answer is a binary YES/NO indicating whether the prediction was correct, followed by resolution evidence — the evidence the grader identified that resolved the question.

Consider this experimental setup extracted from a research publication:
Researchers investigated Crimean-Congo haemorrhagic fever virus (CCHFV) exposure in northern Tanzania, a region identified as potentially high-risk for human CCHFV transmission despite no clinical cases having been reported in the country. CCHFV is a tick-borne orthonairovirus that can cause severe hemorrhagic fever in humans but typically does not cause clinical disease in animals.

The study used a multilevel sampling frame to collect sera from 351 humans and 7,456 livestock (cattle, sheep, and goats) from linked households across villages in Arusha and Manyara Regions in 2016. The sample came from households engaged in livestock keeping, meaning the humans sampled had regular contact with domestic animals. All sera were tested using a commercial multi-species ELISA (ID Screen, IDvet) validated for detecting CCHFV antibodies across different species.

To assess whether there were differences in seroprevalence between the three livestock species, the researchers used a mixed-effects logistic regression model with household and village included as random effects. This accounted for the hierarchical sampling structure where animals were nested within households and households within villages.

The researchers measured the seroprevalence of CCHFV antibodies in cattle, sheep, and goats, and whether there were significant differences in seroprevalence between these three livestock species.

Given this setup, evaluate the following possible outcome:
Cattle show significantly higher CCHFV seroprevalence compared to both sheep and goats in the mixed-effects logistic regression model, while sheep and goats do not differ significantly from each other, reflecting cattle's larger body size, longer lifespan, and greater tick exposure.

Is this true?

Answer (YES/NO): NO